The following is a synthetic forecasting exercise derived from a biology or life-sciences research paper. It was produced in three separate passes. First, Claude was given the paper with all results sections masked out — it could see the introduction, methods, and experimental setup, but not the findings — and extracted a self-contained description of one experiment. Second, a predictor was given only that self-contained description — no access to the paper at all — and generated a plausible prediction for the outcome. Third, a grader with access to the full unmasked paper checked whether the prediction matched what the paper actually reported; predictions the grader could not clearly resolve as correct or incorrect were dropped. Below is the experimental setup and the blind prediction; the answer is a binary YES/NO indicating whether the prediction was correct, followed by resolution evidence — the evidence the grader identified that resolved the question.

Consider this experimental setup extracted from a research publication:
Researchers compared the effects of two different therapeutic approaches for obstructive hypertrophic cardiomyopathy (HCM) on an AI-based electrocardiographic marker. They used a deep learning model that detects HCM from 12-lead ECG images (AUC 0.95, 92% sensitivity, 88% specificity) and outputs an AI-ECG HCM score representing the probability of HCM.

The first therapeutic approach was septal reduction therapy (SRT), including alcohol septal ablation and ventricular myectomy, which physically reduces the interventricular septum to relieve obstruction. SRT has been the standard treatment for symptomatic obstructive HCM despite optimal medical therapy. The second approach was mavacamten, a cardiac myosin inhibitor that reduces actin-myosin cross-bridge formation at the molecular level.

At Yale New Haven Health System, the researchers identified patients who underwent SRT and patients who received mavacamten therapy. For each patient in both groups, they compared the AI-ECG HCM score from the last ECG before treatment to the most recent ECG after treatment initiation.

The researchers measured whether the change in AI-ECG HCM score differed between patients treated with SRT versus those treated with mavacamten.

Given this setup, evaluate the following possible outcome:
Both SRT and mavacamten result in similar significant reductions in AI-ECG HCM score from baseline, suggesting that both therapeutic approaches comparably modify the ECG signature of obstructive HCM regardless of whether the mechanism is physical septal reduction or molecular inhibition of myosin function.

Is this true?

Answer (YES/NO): NO